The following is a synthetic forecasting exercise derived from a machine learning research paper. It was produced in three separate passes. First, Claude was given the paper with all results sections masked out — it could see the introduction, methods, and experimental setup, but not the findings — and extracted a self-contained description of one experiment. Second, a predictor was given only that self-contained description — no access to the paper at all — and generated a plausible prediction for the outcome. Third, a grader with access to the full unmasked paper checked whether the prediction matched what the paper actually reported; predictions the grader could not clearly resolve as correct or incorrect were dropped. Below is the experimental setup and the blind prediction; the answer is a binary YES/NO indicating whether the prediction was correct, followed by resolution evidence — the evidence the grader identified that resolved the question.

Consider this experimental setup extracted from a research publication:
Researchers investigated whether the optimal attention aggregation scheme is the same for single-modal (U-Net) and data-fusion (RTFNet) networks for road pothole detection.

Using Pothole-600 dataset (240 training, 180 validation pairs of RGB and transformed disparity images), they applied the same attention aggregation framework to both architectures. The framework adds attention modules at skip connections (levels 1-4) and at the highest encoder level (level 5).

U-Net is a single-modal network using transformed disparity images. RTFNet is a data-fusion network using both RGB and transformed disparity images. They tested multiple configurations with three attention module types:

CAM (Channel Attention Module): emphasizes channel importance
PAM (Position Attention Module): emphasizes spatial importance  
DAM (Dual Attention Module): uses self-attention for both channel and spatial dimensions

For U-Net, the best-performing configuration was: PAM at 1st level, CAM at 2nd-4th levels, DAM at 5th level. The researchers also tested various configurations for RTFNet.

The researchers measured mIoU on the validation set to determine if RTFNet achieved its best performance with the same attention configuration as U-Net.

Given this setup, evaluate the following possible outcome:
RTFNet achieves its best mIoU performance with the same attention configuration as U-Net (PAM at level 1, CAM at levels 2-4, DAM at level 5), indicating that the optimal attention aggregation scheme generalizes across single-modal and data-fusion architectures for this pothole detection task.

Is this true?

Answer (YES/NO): YES